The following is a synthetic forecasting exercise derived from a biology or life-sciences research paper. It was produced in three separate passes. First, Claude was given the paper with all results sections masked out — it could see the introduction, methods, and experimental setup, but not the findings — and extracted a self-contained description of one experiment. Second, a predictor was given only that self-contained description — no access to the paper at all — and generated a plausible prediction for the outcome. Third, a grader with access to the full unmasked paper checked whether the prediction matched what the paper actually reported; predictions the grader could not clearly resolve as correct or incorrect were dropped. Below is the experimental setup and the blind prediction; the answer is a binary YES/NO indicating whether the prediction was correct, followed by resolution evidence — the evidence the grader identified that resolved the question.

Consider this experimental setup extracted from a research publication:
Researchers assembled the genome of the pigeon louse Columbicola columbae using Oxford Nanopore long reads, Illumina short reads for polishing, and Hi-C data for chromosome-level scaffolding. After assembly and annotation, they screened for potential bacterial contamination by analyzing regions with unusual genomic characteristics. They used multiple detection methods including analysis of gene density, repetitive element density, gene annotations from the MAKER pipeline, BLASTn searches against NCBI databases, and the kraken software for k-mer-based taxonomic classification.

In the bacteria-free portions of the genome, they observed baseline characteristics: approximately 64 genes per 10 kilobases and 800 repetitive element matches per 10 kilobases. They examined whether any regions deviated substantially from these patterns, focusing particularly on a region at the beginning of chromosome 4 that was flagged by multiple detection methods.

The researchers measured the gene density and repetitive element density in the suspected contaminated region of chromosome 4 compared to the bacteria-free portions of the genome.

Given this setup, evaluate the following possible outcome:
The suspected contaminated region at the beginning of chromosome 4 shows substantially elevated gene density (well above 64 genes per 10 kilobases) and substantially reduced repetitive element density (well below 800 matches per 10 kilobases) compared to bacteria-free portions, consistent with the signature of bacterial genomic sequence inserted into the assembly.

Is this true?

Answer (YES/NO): YES